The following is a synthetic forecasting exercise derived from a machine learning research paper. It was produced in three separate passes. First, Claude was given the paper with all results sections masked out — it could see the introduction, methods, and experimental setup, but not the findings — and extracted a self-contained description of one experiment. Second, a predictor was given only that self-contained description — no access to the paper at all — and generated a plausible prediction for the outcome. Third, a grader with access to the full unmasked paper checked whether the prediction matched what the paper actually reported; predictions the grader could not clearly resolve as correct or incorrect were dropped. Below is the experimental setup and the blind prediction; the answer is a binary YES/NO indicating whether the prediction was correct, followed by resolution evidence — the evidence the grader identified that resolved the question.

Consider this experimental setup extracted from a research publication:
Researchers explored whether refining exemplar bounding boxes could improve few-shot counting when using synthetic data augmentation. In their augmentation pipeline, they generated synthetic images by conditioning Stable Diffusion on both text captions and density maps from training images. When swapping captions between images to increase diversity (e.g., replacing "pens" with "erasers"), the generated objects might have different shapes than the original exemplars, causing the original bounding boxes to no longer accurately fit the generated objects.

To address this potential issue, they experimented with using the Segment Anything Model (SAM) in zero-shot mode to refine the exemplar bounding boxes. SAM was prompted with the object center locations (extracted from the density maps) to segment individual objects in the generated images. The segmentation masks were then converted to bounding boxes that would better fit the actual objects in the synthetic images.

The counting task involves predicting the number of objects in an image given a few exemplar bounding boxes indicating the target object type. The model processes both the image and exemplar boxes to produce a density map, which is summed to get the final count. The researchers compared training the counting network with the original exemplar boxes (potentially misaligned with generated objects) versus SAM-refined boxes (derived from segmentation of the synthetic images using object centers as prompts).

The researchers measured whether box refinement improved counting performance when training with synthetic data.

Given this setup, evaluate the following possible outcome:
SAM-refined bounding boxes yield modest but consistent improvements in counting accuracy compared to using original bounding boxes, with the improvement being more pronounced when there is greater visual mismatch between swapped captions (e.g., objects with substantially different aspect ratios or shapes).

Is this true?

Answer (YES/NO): NO